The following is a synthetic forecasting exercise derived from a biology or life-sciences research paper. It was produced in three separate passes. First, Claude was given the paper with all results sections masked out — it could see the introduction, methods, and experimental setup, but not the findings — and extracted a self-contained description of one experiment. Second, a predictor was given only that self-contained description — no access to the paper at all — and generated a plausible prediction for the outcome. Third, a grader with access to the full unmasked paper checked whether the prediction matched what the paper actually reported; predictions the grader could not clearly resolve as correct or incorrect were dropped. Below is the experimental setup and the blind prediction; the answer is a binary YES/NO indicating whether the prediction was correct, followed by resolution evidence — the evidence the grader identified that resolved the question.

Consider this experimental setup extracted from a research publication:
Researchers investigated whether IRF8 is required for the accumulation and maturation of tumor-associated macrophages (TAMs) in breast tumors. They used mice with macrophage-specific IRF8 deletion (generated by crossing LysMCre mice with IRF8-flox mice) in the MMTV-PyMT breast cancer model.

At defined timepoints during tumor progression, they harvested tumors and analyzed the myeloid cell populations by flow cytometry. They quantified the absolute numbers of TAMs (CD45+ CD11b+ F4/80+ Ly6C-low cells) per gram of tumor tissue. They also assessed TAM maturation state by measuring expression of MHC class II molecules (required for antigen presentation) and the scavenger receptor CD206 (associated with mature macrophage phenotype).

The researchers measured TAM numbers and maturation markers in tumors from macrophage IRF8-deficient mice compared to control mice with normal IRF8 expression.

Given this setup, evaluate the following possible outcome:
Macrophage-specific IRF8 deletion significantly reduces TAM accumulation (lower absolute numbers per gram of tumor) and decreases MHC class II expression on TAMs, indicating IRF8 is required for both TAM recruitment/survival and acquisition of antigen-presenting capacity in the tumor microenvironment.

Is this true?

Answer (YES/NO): YES